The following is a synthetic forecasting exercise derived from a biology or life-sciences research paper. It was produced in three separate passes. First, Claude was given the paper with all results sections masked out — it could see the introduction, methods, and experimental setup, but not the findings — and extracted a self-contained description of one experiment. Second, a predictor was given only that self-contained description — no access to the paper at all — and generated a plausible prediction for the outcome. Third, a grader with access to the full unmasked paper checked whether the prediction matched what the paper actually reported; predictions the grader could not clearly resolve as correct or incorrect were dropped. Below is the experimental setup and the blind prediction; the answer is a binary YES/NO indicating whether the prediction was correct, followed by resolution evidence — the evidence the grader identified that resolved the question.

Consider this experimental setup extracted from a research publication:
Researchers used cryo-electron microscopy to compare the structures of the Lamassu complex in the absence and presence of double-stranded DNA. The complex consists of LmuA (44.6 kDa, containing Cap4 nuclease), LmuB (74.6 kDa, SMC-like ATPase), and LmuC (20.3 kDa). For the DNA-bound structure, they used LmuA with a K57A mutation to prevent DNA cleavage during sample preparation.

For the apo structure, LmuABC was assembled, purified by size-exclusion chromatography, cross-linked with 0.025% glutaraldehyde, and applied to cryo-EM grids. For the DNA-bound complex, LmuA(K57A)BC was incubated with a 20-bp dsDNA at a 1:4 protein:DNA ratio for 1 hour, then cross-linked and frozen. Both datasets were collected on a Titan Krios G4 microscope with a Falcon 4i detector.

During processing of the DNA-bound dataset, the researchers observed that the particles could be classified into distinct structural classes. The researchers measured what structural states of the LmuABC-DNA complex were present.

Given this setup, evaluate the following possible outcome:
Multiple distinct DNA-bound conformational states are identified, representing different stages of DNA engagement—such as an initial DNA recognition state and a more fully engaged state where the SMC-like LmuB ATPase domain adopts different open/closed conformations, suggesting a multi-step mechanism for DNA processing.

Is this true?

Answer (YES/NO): NO